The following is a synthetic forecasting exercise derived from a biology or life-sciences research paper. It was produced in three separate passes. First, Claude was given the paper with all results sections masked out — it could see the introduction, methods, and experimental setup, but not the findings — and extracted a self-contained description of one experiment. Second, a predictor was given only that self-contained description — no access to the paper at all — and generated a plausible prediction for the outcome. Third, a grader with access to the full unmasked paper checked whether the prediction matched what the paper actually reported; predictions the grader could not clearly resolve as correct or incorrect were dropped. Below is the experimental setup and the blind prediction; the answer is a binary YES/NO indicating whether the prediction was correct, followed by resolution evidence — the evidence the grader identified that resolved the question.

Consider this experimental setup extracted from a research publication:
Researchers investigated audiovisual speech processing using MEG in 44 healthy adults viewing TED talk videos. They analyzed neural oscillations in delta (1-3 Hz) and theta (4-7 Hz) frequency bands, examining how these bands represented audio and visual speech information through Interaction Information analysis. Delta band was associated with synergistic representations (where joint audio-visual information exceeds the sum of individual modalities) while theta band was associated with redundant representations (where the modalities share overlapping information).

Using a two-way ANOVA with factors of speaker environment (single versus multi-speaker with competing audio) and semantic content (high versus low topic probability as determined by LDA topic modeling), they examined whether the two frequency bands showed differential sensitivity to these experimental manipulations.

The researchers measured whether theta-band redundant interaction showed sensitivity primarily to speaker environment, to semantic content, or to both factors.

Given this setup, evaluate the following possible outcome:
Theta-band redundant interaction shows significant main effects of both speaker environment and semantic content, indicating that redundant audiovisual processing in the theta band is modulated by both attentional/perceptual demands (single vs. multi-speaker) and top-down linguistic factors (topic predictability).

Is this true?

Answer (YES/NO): NO